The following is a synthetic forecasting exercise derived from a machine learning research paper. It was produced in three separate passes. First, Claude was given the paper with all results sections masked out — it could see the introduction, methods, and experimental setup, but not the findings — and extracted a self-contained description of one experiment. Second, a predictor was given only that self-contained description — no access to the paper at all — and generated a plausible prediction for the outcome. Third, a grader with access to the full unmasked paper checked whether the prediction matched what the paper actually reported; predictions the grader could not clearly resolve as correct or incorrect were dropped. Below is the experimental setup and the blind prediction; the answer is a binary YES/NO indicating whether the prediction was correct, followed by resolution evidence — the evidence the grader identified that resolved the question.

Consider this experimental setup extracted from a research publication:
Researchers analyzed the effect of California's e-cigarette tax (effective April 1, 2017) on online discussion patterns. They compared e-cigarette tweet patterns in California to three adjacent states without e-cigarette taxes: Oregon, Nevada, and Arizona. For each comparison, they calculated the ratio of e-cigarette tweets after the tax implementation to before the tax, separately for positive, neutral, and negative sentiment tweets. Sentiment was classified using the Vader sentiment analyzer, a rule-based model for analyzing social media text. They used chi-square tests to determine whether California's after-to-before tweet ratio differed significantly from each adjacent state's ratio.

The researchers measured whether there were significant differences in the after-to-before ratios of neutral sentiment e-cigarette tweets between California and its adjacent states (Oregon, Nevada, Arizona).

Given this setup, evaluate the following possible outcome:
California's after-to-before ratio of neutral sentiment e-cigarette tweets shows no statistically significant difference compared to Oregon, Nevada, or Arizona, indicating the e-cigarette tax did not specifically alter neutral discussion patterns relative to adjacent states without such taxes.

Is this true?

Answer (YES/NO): NO